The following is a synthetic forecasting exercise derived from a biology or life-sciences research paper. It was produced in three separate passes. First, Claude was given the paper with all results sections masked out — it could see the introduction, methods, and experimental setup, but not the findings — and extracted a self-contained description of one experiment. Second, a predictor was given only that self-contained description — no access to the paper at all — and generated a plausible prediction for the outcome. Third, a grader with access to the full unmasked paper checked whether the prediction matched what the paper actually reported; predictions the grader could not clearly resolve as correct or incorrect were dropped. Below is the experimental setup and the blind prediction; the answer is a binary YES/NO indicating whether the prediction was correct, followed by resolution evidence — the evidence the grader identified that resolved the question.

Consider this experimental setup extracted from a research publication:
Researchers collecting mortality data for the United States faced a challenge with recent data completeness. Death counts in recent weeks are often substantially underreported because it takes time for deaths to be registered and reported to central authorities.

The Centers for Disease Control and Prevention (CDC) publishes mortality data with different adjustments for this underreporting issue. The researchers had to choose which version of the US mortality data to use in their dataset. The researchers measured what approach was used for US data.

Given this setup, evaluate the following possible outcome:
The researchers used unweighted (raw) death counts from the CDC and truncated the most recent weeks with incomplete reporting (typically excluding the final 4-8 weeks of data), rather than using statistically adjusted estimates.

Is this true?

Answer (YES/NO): NO